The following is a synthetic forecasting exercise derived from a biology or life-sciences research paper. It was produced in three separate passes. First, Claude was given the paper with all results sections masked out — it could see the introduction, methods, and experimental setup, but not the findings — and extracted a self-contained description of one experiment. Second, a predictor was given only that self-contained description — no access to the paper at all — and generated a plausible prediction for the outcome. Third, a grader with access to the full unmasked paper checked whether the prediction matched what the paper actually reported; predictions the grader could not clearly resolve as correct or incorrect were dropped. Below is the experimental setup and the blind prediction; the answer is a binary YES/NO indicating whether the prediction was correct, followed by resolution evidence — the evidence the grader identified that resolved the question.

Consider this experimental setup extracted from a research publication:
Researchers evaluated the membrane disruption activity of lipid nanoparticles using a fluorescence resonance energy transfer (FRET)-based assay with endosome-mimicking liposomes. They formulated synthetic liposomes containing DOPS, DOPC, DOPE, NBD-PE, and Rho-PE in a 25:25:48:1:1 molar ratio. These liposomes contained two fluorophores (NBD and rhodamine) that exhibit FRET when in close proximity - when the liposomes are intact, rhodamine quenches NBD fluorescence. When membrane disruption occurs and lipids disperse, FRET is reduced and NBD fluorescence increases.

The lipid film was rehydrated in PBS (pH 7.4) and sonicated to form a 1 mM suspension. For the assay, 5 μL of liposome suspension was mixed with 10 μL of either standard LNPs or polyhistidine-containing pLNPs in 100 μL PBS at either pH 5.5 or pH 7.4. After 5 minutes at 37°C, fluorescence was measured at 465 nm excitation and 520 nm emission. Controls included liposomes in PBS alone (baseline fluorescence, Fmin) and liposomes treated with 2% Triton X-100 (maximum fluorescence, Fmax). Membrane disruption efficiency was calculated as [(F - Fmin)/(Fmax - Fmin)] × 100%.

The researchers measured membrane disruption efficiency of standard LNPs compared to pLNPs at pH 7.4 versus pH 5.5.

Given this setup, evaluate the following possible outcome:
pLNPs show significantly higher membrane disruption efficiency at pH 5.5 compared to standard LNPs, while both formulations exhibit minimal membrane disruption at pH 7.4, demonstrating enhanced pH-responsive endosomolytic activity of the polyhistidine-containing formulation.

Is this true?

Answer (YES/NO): YES